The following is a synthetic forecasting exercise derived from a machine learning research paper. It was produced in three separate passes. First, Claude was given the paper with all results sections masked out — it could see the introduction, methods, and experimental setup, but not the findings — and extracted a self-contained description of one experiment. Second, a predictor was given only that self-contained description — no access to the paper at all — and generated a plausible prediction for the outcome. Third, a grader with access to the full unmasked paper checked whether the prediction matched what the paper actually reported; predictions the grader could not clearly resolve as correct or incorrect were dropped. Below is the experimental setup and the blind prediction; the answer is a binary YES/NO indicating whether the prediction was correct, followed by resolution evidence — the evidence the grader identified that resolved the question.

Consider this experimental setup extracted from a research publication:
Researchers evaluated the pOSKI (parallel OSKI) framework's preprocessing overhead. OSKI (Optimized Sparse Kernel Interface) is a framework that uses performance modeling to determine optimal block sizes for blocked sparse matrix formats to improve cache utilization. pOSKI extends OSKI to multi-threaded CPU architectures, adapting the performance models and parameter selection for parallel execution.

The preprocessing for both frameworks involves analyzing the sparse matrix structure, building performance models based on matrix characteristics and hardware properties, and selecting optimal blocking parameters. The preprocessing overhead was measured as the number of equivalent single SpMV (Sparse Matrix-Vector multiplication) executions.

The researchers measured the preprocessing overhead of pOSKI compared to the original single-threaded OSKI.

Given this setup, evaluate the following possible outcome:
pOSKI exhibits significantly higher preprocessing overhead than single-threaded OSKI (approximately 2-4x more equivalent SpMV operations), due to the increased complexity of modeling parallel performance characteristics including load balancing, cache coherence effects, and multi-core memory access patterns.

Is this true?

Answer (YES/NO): NO